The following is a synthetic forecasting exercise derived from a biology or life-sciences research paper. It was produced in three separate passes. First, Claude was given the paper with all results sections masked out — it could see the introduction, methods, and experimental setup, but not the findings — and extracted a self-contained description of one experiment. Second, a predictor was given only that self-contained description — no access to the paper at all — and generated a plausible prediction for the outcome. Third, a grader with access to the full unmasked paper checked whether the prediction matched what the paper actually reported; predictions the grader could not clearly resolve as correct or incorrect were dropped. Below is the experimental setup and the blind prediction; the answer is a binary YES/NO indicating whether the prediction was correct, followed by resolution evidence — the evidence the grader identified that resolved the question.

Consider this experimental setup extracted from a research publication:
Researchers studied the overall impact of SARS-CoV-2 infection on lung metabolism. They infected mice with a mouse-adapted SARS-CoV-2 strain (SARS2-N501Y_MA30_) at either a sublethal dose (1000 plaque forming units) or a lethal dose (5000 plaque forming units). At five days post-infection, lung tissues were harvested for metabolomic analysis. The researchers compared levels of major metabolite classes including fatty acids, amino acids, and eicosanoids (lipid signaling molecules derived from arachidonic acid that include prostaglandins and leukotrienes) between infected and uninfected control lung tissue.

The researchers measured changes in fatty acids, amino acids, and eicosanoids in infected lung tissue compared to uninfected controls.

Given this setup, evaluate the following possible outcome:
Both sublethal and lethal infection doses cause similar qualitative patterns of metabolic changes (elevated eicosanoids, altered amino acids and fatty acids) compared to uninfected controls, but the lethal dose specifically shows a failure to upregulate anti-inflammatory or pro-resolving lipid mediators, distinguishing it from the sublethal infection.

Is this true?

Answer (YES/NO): NO